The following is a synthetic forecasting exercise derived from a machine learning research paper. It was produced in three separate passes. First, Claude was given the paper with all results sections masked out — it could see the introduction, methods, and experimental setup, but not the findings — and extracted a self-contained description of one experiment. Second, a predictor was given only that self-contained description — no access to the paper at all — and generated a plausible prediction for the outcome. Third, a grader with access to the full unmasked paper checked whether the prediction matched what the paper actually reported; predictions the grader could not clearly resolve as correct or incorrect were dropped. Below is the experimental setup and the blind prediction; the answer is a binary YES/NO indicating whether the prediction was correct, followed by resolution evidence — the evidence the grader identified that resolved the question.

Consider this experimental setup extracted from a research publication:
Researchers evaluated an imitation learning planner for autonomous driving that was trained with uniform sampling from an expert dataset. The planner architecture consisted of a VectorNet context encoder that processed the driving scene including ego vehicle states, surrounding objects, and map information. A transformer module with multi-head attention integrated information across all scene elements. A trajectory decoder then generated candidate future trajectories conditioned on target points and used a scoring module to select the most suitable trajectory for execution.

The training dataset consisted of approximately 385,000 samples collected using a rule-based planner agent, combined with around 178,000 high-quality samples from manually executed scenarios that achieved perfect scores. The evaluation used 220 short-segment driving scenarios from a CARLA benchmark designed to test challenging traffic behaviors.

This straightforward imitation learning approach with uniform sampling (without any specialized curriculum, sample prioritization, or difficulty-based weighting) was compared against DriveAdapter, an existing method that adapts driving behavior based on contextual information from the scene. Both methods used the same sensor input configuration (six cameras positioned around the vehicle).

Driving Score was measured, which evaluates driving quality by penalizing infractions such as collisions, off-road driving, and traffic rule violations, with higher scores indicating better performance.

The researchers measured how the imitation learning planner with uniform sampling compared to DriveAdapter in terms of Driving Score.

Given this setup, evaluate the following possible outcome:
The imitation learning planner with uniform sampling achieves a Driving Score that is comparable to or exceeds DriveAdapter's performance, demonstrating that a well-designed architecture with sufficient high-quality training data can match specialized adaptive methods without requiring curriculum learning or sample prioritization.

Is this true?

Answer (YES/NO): NO